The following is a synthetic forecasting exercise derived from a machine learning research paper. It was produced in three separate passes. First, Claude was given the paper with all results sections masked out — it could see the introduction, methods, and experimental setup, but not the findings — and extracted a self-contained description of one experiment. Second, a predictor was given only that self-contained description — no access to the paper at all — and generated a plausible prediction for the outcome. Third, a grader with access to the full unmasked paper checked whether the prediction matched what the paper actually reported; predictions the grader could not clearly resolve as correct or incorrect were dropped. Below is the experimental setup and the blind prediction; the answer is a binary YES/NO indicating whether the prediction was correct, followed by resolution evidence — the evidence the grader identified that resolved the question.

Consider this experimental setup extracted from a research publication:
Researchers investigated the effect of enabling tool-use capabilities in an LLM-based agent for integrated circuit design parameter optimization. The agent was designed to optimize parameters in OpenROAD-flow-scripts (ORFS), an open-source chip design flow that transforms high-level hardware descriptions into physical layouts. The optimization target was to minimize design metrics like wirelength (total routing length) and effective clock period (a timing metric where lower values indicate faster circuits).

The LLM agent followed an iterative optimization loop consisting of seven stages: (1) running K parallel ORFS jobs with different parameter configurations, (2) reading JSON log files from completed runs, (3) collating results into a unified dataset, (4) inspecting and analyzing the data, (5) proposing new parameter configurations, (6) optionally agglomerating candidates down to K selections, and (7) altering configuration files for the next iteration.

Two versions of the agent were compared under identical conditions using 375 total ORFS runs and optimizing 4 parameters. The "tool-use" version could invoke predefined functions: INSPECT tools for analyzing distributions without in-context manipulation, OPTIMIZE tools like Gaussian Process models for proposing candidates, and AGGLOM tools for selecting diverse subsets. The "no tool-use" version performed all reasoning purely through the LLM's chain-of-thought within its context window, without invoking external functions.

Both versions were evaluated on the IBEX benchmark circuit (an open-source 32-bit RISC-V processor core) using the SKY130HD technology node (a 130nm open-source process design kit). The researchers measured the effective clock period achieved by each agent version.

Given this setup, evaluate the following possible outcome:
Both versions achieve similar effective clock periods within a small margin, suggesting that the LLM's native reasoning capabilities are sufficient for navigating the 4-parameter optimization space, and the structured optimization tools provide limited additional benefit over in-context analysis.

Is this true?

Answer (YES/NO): NO